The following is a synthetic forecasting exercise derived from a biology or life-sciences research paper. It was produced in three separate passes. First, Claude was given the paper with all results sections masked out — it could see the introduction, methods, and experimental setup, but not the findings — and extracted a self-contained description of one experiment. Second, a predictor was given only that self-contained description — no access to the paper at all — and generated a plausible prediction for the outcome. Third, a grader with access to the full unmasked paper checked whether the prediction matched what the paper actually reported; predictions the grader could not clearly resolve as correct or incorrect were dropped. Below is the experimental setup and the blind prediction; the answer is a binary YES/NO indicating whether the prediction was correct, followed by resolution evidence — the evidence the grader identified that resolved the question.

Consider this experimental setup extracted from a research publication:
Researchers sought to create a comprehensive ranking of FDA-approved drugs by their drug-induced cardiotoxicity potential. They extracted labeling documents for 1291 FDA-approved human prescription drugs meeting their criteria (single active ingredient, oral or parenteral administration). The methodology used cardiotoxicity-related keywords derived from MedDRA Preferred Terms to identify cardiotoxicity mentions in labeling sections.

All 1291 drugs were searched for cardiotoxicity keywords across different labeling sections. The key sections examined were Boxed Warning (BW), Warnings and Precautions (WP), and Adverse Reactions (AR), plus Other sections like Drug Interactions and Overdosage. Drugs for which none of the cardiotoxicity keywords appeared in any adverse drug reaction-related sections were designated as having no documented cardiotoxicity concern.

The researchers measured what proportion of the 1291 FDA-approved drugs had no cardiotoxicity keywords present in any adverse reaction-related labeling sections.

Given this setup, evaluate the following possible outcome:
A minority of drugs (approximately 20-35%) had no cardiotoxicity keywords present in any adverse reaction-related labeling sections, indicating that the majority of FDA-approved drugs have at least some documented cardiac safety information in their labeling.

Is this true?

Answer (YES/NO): YES